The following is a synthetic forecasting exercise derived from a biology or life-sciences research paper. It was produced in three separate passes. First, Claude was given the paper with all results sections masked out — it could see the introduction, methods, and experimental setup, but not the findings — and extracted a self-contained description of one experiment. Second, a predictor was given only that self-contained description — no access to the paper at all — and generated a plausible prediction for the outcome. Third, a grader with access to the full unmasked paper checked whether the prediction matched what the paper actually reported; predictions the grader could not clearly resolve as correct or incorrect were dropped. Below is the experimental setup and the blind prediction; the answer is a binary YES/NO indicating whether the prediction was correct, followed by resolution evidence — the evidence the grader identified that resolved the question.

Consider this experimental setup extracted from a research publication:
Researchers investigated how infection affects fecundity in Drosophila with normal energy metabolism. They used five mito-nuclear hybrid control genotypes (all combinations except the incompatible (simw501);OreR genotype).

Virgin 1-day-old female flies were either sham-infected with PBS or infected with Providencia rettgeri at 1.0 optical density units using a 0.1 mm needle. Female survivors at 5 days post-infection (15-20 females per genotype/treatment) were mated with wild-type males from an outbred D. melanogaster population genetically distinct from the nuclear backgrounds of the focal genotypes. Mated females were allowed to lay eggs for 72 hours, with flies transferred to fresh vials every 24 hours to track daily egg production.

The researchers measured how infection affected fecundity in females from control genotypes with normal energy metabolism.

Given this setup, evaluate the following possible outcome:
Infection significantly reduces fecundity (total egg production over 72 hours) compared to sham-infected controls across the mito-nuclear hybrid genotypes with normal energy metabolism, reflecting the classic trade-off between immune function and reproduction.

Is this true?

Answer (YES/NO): NO